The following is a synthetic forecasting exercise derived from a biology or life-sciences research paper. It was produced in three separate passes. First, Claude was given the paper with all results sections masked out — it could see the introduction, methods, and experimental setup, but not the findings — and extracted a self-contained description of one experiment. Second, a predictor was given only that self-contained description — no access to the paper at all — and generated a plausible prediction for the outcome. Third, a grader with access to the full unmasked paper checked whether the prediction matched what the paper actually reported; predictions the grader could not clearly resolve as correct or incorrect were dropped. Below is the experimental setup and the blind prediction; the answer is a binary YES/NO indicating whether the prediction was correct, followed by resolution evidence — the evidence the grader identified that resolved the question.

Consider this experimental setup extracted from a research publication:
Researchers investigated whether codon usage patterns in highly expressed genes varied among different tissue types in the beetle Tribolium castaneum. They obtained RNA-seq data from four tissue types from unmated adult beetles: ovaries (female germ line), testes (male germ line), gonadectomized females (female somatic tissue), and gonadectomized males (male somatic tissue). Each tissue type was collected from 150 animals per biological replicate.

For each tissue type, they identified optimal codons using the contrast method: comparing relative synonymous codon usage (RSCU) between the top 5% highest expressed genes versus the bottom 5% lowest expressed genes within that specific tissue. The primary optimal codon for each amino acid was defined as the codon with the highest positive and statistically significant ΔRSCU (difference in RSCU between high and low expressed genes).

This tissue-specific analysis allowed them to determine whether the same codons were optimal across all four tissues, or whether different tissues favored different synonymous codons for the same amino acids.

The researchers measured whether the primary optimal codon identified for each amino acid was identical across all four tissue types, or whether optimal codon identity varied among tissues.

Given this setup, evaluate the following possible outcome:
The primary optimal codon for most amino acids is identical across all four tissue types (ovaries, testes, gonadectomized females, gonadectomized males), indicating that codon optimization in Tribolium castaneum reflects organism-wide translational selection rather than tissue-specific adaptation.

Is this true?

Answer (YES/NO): YES